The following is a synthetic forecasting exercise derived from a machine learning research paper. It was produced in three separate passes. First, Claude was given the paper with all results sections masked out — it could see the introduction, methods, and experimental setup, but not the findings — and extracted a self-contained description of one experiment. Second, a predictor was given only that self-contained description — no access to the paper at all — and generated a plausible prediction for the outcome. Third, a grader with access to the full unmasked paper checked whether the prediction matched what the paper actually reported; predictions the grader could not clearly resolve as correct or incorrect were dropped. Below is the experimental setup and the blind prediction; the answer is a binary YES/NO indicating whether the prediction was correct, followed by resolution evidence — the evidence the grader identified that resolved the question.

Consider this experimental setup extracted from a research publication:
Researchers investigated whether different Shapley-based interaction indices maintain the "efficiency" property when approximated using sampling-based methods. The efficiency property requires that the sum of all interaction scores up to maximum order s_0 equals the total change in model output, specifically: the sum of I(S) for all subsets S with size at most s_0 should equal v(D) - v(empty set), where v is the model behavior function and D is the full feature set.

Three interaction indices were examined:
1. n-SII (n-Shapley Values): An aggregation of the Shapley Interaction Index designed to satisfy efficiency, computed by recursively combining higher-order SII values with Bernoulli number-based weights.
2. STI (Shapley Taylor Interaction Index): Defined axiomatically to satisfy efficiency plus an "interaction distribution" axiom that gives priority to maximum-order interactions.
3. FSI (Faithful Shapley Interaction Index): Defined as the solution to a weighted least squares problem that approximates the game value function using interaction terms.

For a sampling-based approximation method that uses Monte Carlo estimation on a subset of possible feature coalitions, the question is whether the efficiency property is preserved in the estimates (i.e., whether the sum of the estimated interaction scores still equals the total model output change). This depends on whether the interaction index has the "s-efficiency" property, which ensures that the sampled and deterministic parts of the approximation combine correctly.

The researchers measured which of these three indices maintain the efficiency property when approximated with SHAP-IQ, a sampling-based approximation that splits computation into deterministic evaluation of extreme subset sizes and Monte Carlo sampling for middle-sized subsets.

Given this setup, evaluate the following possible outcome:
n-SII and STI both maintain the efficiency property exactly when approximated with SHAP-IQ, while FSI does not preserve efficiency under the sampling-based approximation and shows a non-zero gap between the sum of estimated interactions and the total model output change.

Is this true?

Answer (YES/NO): YES